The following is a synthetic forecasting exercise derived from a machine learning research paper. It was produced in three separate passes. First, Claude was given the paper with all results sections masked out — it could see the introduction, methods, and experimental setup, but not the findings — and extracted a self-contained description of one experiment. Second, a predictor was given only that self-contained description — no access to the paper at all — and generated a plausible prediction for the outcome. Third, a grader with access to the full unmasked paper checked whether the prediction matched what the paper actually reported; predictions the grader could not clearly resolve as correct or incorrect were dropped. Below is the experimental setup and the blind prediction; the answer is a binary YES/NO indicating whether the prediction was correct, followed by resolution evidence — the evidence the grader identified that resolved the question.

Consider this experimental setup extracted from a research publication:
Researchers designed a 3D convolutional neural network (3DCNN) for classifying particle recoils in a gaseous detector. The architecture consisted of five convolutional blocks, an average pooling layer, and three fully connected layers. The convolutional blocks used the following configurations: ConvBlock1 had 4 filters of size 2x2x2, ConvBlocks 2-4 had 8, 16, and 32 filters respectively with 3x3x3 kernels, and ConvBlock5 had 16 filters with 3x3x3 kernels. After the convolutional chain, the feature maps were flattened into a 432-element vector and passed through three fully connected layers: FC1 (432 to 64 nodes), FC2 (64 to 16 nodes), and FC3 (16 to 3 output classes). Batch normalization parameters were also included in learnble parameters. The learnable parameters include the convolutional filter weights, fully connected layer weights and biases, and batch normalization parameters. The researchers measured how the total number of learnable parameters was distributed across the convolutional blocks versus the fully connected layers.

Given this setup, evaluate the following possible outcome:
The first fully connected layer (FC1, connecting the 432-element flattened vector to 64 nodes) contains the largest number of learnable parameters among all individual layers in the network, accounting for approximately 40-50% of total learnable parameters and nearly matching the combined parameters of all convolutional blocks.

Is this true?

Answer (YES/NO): YES